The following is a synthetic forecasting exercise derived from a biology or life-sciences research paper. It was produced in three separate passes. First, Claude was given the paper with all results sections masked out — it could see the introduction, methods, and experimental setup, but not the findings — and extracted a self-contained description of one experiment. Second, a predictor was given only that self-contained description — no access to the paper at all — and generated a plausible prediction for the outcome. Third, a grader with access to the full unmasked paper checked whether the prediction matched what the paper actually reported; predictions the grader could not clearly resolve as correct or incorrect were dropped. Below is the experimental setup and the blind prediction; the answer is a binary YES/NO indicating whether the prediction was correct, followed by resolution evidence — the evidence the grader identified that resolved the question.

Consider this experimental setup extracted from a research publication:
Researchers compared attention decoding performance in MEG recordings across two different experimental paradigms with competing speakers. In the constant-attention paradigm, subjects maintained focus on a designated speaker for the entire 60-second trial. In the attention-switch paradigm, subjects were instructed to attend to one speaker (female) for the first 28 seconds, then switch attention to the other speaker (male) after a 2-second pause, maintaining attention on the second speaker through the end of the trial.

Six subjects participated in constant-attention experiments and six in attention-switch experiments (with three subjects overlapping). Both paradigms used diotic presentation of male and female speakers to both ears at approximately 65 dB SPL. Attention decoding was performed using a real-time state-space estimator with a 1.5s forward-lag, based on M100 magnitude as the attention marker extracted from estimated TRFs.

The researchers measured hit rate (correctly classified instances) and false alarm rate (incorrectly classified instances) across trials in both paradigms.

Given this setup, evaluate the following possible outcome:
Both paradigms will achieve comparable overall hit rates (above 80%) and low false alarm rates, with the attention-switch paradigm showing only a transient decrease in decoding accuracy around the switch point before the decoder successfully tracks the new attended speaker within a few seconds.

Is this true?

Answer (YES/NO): NO